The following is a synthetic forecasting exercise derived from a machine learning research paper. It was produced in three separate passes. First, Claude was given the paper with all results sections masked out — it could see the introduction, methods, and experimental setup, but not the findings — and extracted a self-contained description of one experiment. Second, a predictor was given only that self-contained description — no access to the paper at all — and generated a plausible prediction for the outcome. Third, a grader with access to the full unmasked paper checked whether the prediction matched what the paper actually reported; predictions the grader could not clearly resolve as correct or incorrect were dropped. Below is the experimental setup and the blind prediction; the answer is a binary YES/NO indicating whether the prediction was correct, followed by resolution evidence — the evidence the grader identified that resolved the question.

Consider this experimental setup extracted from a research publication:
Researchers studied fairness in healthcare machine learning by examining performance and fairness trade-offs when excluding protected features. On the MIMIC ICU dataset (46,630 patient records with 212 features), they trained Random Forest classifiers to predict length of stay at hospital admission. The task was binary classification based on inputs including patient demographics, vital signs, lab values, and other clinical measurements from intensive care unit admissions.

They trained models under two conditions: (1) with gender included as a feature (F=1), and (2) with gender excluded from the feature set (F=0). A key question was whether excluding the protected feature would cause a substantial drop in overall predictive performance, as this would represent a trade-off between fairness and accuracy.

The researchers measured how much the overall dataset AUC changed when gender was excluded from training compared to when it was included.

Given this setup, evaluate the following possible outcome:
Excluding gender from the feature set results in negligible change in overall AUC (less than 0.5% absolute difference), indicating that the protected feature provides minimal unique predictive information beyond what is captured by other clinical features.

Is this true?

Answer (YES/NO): YES